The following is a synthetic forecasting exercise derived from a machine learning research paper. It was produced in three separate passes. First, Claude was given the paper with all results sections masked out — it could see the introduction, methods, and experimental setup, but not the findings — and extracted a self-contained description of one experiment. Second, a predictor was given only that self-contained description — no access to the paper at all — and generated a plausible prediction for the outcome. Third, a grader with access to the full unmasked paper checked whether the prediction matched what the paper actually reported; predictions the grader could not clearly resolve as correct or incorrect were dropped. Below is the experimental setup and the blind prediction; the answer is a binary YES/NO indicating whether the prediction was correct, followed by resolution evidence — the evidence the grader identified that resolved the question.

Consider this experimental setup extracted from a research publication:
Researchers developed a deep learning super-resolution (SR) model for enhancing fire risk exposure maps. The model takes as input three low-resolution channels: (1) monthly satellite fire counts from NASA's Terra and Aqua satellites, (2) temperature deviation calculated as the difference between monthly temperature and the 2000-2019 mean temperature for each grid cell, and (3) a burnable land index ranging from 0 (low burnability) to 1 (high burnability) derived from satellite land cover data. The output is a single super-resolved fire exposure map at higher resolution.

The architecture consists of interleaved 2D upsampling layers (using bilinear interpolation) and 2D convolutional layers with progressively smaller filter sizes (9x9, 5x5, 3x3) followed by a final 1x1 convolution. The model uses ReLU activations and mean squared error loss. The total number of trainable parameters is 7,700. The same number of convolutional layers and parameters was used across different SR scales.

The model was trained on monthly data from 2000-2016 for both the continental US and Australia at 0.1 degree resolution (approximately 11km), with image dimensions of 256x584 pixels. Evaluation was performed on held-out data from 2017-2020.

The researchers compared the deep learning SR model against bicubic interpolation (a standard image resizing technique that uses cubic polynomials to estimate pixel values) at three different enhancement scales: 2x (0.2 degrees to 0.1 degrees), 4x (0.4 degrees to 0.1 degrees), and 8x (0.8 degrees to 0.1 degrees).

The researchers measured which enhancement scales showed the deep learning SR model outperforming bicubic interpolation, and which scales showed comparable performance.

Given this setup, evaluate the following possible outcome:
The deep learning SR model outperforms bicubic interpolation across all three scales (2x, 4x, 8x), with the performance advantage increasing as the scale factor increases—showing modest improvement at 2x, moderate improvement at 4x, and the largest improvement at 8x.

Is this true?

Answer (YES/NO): NO